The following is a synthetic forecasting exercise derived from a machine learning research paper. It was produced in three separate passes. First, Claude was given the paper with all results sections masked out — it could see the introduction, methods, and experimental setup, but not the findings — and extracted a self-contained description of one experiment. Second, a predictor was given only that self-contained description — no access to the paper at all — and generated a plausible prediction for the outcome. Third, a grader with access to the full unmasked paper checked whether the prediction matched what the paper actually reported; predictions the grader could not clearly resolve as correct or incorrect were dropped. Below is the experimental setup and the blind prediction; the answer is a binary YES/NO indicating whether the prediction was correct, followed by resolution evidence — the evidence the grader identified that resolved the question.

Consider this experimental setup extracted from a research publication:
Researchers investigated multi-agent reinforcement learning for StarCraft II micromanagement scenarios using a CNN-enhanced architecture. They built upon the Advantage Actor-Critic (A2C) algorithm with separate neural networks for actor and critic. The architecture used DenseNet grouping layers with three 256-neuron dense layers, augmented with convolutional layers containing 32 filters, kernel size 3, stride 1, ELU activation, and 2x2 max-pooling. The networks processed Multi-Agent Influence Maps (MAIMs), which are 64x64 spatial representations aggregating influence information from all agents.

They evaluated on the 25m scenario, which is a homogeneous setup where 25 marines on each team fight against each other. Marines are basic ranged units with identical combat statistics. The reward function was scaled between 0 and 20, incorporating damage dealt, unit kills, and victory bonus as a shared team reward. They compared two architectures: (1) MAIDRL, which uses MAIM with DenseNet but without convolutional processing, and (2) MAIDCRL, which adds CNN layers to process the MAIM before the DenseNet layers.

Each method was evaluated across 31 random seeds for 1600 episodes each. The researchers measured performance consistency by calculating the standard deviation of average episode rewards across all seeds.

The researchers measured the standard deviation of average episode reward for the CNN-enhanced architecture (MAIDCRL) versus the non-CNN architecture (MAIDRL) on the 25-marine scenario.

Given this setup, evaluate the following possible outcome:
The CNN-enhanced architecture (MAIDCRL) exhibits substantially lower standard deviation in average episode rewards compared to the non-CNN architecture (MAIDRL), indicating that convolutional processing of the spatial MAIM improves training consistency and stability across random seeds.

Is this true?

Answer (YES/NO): NO